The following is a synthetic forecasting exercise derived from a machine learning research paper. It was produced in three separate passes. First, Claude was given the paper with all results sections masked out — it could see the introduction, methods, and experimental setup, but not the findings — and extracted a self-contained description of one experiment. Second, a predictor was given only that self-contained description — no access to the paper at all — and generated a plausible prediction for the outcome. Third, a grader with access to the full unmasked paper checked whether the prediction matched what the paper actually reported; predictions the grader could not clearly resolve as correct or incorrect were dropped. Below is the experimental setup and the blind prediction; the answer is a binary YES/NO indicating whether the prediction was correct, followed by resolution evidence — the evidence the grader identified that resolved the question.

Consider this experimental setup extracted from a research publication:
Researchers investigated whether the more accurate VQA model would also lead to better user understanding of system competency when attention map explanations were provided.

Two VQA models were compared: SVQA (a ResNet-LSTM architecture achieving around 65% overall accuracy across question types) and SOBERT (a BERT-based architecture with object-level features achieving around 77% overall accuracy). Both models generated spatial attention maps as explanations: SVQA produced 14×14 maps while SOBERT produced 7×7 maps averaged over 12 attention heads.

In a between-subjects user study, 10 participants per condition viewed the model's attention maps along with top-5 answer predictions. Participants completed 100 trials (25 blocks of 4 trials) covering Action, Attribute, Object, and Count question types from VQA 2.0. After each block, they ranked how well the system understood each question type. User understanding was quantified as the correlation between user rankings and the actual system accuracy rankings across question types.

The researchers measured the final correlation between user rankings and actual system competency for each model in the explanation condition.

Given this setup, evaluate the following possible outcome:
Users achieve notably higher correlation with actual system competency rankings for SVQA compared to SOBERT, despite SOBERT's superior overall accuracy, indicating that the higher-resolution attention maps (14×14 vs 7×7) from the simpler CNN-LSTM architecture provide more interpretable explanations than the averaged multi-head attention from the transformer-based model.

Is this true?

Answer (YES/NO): NO